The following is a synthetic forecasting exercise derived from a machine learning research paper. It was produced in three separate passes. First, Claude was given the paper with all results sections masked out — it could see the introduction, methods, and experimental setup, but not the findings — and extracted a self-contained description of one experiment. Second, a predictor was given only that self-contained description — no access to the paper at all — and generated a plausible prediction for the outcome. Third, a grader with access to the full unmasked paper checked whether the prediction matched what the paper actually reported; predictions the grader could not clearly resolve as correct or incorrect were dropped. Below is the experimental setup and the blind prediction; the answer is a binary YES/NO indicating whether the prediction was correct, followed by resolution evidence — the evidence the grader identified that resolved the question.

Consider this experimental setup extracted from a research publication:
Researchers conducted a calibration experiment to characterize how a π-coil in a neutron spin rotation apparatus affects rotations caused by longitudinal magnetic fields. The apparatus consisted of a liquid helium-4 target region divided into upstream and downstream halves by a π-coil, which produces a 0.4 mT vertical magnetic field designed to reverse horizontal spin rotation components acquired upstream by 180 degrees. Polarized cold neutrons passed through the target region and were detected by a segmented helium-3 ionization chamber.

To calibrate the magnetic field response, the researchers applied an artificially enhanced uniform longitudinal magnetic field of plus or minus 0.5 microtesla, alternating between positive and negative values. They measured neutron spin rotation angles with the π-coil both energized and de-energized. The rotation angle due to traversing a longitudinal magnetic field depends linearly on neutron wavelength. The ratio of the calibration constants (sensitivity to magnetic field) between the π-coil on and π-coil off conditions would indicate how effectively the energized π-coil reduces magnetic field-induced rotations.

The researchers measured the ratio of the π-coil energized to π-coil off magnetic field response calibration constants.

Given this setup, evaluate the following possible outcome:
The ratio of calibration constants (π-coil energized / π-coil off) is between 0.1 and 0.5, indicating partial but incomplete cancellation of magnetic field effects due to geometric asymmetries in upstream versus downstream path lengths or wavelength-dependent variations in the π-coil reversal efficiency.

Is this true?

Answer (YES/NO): YES